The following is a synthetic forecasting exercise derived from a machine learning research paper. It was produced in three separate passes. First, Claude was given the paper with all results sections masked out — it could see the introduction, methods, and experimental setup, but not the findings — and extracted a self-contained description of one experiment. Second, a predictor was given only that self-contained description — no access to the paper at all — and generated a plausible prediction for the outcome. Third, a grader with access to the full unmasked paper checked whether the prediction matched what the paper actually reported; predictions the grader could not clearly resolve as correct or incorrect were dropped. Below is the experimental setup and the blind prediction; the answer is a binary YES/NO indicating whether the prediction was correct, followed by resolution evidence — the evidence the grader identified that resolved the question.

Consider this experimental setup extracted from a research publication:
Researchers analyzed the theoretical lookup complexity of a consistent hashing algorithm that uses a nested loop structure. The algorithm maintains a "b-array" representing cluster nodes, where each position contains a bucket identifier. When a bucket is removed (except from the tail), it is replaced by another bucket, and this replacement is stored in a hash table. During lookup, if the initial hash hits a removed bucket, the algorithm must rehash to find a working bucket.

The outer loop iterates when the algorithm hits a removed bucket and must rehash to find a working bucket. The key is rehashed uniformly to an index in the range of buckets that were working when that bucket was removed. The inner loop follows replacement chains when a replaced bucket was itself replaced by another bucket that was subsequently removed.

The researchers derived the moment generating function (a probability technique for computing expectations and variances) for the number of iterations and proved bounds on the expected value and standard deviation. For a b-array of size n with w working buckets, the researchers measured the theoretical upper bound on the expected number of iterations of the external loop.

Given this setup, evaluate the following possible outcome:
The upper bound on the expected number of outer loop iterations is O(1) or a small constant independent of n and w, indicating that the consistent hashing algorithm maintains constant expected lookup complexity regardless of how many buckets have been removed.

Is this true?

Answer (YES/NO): NO